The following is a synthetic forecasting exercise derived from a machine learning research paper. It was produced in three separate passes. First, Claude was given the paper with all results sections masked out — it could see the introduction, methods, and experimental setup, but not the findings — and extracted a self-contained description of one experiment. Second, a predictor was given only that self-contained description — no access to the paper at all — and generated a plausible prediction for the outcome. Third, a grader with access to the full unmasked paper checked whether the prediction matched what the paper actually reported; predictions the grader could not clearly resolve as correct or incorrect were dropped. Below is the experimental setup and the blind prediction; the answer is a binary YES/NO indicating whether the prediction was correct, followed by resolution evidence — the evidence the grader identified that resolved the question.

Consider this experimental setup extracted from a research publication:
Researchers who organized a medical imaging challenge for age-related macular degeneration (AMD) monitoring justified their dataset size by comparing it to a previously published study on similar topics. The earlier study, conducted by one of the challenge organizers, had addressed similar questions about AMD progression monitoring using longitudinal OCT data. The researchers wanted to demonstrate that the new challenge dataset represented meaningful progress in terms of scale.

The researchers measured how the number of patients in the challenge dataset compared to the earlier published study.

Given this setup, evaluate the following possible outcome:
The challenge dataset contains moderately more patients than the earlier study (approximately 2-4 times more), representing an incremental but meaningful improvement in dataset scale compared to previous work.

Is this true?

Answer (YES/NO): YES